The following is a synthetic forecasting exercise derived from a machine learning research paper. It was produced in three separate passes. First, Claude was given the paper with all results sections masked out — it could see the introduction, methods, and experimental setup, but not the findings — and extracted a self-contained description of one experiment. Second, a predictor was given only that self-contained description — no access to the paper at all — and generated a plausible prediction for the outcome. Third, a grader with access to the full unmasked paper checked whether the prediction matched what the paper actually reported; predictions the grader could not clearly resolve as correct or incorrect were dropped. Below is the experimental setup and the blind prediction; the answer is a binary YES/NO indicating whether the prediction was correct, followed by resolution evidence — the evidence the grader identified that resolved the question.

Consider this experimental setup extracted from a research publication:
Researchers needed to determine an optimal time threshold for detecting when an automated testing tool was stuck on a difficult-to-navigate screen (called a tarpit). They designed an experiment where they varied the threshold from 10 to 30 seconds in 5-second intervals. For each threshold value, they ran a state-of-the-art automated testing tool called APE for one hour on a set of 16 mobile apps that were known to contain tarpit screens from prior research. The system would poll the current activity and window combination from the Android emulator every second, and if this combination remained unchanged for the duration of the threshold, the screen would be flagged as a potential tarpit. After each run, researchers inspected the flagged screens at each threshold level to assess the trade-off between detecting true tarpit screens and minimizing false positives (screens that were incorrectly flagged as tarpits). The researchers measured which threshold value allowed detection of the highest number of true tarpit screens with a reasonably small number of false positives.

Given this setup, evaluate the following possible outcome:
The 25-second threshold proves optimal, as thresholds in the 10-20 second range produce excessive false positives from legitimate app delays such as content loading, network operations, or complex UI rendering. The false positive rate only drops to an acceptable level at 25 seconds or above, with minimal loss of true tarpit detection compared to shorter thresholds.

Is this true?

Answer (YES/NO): NO